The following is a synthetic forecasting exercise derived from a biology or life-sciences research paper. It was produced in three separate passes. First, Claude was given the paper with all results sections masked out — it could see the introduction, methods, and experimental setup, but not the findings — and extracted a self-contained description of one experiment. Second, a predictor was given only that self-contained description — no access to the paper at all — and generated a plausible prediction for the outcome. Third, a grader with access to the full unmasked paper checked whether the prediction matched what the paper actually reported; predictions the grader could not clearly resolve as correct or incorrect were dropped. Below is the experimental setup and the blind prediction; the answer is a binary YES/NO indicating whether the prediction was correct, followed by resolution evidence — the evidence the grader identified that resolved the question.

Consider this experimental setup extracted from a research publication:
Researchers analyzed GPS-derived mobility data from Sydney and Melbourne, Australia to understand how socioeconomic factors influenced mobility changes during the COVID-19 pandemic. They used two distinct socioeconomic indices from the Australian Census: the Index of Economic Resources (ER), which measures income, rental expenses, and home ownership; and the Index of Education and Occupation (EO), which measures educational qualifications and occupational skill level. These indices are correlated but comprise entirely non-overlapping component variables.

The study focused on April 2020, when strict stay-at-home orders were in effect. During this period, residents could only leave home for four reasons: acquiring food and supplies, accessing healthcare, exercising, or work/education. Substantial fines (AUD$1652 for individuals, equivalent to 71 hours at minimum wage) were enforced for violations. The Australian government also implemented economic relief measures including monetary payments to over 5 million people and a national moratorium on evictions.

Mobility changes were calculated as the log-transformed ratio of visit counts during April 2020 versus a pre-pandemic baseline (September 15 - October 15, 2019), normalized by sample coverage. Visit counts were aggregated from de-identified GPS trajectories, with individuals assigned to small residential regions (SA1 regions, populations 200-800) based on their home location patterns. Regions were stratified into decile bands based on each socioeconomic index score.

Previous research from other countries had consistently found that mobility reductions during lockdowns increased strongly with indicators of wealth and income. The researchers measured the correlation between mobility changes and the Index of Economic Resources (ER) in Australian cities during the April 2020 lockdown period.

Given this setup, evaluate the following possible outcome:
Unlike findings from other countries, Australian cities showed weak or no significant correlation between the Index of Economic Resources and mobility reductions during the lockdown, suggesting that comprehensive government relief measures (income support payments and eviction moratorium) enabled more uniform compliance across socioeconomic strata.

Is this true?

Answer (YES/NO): YES